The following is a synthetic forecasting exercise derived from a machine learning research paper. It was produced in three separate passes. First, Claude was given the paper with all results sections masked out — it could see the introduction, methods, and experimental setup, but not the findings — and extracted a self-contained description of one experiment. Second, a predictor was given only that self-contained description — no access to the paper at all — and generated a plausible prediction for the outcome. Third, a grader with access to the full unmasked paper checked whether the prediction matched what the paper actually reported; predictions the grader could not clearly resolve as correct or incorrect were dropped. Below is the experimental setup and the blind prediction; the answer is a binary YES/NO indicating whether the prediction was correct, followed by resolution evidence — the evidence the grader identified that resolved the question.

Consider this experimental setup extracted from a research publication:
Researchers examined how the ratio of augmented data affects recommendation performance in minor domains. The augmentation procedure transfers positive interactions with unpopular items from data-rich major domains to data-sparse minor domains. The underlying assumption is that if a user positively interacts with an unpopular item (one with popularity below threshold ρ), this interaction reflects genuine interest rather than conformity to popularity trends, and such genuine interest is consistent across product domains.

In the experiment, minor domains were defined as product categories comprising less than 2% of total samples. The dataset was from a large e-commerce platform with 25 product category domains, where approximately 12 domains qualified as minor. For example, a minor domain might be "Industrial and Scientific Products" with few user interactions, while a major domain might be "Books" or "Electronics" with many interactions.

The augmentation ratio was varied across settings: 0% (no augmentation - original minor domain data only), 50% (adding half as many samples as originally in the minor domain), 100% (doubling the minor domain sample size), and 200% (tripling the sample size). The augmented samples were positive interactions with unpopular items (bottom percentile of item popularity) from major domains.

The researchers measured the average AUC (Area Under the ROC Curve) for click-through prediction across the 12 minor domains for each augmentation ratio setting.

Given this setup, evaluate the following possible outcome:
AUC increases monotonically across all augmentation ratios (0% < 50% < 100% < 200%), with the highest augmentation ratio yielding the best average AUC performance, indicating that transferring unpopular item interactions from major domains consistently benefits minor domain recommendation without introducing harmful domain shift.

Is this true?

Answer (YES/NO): NO